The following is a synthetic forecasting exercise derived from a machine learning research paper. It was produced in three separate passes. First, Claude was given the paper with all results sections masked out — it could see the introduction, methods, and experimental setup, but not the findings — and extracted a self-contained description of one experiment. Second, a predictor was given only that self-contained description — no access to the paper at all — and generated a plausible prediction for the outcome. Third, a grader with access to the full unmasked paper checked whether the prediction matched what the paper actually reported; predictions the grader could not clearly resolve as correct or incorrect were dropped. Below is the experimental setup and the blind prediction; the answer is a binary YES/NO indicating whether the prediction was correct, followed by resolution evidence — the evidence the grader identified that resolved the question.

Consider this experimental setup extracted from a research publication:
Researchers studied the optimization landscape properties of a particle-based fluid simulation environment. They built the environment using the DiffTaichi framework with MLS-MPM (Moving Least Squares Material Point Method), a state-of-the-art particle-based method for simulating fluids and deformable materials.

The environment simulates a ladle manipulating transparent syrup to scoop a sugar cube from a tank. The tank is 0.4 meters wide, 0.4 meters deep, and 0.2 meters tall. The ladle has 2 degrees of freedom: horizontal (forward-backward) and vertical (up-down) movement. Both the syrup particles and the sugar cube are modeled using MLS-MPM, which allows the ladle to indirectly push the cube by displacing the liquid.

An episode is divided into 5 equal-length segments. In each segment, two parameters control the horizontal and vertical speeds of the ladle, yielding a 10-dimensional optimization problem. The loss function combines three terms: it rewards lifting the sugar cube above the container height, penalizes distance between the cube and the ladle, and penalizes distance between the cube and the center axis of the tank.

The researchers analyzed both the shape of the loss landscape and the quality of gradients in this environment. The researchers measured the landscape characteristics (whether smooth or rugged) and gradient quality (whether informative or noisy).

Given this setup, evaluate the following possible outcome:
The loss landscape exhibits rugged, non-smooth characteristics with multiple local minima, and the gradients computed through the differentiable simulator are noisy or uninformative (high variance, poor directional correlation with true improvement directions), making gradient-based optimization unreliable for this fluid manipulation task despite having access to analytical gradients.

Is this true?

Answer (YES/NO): NO